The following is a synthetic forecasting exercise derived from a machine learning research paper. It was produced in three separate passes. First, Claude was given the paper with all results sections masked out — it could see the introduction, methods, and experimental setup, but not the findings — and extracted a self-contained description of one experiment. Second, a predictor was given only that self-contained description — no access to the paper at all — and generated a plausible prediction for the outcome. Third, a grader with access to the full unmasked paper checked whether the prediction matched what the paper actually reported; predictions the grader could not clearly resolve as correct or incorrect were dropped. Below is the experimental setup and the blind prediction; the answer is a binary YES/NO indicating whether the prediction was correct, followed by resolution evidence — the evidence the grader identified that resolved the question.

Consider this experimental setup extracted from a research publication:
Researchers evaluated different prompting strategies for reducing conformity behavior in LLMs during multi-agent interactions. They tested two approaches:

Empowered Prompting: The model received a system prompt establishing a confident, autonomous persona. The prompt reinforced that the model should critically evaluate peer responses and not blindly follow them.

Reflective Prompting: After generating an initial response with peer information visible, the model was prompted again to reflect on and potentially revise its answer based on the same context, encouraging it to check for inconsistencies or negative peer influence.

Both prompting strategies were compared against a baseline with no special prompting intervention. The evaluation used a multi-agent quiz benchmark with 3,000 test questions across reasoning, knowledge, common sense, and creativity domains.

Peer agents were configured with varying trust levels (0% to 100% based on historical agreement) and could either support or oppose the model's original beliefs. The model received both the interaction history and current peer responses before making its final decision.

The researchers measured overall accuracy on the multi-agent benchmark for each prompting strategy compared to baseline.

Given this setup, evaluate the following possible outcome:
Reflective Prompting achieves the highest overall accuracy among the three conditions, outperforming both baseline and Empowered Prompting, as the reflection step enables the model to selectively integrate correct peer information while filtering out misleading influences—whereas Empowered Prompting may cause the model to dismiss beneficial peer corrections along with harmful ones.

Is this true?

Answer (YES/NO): NO